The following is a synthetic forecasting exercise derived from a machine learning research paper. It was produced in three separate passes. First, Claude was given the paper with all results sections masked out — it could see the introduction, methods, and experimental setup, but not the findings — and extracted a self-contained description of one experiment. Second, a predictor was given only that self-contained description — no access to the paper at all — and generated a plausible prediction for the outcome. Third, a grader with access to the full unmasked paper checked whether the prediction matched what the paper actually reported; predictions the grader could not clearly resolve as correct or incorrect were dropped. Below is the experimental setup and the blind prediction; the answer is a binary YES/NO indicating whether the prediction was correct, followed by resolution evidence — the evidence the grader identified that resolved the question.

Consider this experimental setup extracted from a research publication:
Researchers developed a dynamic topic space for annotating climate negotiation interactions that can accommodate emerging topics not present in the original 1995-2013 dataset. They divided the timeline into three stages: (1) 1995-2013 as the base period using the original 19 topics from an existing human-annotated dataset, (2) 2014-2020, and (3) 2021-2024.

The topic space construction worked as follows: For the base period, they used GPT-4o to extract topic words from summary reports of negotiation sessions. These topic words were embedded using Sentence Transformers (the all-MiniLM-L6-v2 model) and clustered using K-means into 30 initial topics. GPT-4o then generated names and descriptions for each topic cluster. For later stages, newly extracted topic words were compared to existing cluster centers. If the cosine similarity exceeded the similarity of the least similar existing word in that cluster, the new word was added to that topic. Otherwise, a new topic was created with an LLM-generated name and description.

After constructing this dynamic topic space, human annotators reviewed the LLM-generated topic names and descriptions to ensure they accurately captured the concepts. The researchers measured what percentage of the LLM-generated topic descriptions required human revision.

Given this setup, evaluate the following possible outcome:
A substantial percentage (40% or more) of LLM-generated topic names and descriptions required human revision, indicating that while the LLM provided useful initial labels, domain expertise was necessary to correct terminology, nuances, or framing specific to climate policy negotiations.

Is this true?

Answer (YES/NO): NO